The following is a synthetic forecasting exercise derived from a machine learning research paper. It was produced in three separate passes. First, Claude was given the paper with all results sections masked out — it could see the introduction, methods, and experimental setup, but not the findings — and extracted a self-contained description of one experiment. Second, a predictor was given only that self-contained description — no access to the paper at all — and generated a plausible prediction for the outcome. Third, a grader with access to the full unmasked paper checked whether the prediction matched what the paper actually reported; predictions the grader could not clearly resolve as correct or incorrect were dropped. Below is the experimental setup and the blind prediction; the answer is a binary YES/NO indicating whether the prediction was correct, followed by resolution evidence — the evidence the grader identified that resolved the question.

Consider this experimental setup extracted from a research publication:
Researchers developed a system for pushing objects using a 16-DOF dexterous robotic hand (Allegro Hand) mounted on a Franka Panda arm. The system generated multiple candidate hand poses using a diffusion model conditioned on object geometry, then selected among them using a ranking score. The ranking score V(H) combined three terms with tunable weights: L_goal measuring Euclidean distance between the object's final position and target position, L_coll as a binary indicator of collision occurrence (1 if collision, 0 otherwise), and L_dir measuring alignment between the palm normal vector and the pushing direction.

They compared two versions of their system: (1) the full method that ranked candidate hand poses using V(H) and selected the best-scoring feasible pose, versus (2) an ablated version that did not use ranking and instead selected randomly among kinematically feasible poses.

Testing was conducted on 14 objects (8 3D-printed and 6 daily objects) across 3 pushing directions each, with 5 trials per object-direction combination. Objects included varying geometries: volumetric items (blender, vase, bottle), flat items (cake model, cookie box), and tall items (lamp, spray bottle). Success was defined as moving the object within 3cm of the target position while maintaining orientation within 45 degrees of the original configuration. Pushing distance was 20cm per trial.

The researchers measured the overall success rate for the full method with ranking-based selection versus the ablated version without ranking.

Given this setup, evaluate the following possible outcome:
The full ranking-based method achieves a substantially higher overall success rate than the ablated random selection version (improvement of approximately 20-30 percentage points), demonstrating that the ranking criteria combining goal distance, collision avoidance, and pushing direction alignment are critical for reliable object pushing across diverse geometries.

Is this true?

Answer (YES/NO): NO